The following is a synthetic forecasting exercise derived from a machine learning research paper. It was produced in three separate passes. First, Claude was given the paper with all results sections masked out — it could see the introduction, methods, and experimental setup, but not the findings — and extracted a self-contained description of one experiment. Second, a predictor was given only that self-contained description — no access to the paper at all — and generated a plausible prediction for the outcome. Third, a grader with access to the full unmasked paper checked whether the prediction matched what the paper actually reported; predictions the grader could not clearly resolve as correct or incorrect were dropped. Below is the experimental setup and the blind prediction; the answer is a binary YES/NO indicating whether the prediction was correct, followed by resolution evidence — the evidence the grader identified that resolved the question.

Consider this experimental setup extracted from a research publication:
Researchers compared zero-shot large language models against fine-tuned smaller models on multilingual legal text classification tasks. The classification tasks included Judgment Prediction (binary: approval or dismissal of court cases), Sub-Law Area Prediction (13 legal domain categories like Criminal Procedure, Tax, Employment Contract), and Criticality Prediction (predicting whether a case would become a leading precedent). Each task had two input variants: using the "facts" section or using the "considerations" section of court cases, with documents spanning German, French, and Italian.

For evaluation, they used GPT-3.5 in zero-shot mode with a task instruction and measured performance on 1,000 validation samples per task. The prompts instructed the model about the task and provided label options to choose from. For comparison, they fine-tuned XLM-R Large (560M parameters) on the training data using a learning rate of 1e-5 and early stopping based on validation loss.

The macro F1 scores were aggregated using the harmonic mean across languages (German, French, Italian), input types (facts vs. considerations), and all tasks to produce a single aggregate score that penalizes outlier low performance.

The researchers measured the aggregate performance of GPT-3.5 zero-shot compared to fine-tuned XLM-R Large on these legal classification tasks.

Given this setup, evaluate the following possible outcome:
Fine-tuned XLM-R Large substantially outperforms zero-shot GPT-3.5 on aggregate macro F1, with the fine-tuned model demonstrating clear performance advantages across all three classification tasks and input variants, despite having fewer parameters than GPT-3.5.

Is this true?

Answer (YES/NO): NO